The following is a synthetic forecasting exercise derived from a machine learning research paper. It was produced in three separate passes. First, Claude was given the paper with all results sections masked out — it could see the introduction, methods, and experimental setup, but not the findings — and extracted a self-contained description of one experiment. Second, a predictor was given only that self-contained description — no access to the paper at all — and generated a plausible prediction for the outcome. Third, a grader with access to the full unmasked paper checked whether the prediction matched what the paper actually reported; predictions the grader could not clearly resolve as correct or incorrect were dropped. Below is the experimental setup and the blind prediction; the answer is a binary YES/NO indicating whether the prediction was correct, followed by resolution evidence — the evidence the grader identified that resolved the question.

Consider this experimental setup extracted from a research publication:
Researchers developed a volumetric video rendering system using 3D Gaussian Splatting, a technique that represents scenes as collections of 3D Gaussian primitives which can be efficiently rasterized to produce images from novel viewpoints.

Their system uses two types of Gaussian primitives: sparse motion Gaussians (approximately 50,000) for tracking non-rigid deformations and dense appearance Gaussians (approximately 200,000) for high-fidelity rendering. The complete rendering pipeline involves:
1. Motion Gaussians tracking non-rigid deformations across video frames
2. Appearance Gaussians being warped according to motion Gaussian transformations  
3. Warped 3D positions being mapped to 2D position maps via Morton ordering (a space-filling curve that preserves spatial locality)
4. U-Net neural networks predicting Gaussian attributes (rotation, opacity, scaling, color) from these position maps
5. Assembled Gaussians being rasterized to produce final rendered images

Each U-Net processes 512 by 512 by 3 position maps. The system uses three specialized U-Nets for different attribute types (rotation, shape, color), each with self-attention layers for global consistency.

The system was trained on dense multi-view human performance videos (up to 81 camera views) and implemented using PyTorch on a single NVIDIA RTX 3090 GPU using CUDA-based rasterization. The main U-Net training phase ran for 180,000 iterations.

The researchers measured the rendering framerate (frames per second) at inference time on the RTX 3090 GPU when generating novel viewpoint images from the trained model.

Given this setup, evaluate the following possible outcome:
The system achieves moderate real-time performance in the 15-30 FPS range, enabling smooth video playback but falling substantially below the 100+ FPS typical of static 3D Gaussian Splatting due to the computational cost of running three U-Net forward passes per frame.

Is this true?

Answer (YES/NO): NO